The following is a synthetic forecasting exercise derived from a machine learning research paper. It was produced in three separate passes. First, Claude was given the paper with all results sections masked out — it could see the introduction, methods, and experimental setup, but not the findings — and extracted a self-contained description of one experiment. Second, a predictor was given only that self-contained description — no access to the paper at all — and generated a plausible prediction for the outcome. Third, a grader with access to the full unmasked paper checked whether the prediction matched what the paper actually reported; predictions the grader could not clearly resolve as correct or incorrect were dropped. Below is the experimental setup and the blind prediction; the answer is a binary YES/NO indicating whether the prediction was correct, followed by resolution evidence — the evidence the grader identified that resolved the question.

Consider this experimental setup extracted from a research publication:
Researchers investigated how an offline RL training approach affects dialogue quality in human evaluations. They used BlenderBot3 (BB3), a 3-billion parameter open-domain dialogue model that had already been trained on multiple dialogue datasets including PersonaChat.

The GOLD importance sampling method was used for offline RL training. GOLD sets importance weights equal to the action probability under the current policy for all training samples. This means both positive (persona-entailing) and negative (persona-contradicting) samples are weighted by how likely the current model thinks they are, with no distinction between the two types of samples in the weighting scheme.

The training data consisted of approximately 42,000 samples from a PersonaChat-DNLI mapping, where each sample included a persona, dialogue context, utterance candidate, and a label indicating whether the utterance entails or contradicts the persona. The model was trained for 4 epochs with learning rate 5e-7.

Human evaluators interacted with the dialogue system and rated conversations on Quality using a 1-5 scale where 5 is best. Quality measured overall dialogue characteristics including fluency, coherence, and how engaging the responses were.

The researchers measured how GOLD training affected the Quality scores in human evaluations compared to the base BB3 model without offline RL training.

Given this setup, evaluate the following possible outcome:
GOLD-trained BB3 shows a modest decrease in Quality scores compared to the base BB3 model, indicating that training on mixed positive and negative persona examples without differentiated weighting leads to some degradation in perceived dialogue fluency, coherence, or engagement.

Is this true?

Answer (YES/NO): YES